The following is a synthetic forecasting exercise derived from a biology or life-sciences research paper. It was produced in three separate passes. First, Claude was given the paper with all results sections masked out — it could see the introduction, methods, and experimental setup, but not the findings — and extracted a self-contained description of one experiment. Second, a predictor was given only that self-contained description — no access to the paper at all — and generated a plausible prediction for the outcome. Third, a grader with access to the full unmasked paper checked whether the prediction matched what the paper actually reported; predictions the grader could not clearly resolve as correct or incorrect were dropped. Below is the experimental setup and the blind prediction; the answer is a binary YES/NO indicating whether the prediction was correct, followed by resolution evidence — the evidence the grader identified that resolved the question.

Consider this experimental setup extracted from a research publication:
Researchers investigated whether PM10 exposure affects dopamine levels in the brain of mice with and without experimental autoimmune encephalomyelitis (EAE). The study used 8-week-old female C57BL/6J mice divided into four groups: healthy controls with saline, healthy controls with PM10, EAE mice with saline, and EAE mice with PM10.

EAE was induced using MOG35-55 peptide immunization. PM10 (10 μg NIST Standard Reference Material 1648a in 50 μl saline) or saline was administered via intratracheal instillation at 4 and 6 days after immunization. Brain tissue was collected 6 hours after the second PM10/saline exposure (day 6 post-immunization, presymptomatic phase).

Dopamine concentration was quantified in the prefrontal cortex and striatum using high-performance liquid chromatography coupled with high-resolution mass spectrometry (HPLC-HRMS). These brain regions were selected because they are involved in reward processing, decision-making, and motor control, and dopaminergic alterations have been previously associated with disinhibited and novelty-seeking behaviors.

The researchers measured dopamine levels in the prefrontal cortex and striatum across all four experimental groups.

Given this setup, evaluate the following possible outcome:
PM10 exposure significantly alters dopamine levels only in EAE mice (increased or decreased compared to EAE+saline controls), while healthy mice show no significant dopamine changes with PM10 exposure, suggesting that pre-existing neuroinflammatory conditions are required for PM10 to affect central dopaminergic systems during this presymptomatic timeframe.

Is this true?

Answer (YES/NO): NO